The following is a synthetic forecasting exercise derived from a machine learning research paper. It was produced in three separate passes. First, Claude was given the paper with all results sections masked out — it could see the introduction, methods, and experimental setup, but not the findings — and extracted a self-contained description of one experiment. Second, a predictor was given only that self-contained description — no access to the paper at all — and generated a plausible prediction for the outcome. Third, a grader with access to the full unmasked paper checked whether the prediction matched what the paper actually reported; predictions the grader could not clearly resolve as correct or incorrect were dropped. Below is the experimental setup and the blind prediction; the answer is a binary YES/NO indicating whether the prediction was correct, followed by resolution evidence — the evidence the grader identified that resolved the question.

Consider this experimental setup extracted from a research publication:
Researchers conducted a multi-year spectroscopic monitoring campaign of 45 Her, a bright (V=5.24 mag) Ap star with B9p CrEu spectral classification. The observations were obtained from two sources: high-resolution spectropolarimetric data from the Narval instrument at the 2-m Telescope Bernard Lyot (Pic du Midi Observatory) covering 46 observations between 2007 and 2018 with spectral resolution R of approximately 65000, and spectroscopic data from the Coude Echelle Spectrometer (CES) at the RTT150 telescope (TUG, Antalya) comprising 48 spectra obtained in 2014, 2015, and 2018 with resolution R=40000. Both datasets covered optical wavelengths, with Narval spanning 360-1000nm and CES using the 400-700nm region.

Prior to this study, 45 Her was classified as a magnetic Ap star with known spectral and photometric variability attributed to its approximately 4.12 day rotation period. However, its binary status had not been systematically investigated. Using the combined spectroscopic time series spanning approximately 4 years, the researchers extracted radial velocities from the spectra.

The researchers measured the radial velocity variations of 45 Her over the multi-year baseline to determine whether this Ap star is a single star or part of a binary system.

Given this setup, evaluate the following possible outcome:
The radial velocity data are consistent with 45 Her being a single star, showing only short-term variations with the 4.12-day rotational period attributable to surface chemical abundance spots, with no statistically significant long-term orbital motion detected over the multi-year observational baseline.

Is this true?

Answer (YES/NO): NO